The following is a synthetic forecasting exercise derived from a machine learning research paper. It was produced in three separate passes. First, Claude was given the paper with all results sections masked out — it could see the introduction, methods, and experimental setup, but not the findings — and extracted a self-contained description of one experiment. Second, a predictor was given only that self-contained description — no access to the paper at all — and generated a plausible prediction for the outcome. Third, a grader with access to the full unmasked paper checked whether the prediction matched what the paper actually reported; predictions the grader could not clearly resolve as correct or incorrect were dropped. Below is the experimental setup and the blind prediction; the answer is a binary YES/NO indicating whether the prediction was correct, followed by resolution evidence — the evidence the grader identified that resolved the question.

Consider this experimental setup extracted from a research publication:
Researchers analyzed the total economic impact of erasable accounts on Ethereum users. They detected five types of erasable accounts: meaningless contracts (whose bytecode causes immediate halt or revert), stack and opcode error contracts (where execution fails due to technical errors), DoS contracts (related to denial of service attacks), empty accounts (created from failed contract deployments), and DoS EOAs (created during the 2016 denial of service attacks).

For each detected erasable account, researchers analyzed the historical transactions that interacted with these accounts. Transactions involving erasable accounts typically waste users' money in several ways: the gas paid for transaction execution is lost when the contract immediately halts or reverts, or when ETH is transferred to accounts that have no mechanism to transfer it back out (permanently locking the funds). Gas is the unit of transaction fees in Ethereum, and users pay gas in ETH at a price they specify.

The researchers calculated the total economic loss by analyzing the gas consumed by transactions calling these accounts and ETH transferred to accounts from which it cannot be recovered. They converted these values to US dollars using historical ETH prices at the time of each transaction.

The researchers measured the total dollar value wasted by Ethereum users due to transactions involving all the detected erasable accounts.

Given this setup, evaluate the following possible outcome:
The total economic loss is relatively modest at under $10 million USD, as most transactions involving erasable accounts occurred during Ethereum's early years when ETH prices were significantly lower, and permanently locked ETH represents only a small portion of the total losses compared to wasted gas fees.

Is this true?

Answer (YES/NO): NO